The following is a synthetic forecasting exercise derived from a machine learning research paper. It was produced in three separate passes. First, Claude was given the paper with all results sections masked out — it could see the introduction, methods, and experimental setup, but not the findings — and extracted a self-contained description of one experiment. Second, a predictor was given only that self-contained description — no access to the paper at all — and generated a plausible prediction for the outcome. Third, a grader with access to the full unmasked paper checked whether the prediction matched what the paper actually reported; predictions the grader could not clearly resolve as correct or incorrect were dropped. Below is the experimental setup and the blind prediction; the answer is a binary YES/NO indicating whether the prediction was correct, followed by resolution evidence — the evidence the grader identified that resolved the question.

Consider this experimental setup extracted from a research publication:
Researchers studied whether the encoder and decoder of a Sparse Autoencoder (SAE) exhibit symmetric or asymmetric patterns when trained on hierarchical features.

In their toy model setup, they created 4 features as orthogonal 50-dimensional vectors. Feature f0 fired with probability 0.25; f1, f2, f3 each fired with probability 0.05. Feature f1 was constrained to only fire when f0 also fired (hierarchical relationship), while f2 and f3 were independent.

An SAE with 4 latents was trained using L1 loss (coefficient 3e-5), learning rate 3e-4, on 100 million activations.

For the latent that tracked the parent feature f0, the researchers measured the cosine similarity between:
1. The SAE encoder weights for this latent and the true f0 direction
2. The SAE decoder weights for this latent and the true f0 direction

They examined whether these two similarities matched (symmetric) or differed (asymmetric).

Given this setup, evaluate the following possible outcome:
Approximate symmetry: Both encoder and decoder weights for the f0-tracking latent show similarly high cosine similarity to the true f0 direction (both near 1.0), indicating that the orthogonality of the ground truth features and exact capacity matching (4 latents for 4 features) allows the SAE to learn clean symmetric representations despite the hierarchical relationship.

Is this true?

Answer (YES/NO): NO